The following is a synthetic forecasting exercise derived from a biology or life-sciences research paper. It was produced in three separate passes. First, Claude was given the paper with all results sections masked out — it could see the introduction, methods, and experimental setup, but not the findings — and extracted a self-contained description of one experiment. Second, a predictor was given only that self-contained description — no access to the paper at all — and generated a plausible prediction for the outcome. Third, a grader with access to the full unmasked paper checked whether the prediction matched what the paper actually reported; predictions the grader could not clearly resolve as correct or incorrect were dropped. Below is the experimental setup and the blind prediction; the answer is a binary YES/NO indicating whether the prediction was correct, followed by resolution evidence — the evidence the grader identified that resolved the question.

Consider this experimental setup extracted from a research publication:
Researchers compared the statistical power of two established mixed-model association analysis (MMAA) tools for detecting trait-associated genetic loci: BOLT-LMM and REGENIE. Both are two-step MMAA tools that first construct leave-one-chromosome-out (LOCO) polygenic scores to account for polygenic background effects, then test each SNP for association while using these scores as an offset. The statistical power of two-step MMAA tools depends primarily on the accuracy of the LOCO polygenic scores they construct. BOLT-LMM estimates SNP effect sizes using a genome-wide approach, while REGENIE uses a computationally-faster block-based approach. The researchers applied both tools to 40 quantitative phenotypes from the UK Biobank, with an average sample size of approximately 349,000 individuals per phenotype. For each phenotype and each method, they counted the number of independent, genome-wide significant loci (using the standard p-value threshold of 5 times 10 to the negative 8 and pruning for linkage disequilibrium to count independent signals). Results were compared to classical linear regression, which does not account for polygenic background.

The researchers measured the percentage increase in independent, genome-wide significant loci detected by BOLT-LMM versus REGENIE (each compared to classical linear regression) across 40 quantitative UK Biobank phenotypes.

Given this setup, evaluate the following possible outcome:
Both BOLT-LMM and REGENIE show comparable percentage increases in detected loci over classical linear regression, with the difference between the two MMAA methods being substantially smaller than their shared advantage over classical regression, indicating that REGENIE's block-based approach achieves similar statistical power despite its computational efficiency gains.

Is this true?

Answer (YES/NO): NO